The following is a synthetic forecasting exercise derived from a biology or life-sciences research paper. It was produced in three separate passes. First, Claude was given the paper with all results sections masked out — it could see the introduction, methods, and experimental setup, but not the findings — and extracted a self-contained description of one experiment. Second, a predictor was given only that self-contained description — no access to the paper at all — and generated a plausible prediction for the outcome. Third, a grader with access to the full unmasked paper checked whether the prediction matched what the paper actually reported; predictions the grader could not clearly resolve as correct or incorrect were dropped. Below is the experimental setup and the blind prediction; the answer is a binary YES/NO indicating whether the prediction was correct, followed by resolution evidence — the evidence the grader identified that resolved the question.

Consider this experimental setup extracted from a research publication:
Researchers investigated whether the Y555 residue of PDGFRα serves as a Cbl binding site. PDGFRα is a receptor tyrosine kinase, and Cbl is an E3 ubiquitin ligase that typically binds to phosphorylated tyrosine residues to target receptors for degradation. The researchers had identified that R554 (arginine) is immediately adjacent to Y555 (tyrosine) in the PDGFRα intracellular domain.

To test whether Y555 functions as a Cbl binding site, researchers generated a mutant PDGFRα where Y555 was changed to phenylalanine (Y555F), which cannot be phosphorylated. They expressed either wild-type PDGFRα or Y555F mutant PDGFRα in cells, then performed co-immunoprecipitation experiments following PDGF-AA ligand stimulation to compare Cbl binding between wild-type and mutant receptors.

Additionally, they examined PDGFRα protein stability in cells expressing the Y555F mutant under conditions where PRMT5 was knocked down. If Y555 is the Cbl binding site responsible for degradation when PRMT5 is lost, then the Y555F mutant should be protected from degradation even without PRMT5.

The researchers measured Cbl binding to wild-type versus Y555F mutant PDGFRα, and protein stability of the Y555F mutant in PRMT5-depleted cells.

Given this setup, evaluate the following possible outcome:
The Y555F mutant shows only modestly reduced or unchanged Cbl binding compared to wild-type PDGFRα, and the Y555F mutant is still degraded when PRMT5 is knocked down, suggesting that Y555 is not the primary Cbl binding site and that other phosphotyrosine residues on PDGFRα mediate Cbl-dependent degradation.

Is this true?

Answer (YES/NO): NO